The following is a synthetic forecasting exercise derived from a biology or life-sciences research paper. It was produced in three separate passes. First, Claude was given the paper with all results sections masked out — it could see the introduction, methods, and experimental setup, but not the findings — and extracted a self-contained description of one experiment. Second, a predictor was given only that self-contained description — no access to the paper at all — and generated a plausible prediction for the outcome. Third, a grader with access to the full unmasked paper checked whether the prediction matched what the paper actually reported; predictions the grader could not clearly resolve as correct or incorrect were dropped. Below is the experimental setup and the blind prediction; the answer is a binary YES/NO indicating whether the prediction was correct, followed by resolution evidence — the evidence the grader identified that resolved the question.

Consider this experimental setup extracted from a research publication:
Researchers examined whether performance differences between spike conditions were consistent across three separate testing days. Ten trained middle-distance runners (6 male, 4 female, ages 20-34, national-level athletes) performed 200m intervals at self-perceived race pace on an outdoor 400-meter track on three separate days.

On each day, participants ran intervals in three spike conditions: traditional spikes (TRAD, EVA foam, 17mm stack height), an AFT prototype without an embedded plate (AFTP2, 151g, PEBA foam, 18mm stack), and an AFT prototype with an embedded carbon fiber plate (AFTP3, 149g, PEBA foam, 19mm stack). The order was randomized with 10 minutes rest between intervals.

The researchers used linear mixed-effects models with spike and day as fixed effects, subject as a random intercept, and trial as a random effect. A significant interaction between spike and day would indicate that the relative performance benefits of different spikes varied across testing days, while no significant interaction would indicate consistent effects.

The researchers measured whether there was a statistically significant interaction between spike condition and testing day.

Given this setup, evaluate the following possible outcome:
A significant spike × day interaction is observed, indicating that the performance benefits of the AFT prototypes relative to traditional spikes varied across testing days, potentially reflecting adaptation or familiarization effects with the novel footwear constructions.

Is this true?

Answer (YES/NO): NO